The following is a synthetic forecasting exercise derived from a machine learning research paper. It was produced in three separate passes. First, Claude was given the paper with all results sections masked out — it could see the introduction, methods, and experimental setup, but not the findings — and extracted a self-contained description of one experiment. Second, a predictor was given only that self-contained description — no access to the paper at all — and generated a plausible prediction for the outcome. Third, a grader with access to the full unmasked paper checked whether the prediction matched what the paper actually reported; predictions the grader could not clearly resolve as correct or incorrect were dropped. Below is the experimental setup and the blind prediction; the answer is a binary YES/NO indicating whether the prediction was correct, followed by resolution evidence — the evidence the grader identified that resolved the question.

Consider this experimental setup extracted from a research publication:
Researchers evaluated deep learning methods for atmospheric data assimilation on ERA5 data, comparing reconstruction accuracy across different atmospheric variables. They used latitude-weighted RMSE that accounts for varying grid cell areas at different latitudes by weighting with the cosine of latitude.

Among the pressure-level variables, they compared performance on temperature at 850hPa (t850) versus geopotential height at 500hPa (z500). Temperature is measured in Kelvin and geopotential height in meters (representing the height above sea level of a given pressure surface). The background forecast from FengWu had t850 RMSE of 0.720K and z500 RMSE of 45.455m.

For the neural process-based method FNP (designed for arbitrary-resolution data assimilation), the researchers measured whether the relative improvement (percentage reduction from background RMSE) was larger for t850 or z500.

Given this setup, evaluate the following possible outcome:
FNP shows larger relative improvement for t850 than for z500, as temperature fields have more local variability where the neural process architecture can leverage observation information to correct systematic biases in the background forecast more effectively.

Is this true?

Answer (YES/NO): NO